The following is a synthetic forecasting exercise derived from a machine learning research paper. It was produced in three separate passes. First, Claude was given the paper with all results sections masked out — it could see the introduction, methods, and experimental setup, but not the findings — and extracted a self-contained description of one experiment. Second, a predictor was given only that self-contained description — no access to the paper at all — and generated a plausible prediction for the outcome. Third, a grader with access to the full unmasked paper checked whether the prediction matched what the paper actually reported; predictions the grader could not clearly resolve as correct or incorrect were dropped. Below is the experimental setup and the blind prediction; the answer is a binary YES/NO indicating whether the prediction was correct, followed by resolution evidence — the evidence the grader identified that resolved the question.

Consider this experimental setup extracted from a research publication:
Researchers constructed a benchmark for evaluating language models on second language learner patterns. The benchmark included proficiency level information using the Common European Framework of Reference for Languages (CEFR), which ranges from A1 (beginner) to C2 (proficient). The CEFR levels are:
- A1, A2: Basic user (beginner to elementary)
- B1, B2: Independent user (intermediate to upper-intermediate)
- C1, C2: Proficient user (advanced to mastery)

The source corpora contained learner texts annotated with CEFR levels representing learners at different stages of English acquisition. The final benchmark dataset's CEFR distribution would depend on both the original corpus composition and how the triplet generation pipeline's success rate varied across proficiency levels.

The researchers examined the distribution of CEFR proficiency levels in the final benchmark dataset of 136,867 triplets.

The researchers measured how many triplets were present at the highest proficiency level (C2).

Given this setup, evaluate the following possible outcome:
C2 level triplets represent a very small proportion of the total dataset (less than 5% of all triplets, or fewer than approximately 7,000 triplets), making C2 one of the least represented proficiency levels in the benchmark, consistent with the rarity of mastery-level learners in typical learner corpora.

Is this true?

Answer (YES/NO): YES